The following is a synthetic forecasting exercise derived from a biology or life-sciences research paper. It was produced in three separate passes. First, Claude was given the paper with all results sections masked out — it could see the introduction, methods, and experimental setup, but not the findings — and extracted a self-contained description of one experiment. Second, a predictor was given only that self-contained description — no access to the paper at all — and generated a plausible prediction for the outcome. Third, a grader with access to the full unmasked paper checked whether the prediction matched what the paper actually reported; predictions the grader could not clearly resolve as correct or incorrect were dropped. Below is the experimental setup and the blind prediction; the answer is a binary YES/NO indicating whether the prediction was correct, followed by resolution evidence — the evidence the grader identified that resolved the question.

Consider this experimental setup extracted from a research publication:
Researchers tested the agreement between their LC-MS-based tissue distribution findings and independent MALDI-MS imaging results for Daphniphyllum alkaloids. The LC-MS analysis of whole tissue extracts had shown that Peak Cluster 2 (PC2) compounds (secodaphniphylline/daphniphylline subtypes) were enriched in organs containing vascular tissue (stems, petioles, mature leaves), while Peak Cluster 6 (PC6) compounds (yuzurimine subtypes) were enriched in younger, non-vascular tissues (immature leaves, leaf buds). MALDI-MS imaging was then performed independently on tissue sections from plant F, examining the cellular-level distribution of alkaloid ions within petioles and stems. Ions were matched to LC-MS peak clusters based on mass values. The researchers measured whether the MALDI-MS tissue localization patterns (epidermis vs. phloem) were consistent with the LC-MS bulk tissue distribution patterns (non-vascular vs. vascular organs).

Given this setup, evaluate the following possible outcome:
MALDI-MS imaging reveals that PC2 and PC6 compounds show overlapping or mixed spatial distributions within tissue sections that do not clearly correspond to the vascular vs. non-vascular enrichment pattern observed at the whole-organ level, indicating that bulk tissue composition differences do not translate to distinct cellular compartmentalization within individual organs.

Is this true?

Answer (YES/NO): NO